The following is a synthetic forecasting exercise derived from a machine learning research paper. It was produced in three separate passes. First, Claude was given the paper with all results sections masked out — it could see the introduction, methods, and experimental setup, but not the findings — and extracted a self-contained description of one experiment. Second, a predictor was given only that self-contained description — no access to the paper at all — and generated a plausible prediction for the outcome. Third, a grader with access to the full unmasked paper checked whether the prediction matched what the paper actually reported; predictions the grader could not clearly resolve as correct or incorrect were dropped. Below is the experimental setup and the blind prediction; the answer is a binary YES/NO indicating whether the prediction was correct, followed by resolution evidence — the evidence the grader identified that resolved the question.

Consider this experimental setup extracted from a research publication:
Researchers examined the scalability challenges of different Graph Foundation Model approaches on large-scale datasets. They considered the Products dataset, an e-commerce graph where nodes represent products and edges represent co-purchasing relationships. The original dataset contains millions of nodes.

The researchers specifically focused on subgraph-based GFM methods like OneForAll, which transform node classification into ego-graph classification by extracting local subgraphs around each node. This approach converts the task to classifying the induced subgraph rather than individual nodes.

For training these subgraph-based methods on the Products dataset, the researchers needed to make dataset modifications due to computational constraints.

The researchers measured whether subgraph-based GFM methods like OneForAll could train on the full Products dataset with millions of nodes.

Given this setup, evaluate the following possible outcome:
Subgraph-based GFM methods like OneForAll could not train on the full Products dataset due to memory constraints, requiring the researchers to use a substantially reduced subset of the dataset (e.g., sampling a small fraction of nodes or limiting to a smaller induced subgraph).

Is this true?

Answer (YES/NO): NO